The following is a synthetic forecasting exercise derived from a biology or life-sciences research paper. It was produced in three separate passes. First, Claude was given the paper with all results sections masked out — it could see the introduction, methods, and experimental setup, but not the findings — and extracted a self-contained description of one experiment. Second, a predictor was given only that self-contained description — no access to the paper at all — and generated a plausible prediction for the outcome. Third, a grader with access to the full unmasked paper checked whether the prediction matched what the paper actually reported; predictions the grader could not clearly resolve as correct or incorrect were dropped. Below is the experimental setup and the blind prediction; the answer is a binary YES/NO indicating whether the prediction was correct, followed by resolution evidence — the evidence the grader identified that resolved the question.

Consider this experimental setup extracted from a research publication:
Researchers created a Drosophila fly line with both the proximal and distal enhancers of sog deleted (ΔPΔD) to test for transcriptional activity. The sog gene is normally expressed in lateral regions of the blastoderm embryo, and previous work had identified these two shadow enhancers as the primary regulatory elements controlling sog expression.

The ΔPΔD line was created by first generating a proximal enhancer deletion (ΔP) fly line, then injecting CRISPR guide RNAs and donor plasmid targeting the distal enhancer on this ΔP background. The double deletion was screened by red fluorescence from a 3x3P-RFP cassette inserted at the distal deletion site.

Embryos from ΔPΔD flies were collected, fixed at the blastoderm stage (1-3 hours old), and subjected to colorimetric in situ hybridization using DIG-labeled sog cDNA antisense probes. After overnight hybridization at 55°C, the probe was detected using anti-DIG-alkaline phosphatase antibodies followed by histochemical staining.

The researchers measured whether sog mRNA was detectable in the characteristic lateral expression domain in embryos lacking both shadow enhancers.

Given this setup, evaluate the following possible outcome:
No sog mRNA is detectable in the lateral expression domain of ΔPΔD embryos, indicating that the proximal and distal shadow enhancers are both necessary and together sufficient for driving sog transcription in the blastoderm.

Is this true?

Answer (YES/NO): YES